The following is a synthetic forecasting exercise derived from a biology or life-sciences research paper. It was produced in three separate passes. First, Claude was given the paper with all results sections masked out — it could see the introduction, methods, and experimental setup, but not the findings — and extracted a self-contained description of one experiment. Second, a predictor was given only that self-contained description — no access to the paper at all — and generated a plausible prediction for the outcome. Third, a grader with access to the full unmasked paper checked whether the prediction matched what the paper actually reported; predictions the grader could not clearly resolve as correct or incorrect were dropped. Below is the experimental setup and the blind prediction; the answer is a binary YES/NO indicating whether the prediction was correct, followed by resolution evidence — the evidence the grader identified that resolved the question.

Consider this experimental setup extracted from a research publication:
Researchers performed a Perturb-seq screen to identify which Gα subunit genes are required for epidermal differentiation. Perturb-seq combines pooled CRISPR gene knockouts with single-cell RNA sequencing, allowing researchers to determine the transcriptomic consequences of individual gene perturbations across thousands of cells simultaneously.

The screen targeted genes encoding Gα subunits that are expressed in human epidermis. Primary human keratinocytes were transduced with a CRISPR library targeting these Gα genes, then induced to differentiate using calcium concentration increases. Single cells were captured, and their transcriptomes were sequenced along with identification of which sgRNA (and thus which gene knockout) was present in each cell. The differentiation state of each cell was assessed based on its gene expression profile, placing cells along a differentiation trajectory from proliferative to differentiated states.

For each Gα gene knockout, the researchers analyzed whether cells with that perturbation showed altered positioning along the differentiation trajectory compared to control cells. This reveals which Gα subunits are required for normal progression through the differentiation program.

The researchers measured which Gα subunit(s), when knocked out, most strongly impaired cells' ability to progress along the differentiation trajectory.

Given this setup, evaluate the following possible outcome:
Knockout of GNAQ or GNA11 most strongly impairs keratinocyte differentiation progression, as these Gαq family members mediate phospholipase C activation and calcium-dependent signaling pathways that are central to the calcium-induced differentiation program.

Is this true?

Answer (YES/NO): NO